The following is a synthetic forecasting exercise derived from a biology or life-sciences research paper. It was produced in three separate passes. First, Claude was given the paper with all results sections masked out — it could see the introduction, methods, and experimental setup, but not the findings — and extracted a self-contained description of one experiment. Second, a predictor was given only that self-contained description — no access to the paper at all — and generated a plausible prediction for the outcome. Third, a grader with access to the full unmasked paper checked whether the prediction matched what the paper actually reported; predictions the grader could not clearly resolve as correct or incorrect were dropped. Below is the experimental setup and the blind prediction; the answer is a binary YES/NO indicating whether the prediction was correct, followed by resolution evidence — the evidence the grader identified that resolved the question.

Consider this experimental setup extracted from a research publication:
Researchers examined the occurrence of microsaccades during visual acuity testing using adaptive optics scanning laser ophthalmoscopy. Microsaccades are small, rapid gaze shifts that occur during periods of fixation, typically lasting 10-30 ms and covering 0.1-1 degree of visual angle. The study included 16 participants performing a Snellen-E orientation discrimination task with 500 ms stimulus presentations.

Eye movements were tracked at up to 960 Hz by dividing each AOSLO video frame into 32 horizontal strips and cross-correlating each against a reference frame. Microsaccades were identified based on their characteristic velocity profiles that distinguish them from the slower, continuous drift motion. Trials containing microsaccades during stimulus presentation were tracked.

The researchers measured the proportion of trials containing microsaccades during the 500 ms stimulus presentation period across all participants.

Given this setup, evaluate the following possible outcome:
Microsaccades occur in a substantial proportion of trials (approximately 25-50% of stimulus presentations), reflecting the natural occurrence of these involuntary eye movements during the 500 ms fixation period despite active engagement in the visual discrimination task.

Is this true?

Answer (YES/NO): NO